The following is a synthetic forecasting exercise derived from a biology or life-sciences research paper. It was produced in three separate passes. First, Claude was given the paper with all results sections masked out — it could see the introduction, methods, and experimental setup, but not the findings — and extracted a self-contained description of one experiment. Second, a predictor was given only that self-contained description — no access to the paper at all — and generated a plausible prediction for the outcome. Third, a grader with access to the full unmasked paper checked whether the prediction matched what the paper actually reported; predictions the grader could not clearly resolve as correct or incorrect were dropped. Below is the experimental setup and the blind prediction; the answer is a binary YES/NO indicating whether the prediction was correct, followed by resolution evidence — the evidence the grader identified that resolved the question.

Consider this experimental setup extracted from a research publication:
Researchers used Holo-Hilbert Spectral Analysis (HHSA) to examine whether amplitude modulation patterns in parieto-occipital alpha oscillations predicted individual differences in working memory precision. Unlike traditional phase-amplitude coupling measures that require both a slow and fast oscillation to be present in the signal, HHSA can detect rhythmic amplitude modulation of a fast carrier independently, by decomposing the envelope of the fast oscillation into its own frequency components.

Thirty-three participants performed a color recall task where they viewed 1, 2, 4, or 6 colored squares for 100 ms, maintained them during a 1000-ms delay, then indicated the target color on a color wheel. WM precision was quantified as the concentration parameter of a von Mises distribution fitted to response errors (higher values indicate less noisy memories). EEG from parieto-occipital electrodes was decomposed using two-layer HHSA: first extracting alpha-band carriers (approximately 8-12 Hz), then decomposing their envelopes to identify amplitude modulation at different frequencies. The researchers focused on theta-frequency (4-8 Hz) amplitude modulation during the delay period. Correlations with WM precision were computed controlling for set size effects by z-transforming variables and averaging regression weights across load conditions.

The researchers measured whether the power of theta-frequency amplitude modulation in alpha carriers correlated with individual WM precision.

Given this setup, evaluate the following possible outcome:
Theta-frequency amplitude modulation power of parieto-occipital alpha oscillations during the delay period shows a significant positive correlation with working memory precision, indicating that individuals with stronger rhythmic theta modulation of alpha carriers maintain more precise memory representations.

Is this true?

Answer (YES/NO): NO